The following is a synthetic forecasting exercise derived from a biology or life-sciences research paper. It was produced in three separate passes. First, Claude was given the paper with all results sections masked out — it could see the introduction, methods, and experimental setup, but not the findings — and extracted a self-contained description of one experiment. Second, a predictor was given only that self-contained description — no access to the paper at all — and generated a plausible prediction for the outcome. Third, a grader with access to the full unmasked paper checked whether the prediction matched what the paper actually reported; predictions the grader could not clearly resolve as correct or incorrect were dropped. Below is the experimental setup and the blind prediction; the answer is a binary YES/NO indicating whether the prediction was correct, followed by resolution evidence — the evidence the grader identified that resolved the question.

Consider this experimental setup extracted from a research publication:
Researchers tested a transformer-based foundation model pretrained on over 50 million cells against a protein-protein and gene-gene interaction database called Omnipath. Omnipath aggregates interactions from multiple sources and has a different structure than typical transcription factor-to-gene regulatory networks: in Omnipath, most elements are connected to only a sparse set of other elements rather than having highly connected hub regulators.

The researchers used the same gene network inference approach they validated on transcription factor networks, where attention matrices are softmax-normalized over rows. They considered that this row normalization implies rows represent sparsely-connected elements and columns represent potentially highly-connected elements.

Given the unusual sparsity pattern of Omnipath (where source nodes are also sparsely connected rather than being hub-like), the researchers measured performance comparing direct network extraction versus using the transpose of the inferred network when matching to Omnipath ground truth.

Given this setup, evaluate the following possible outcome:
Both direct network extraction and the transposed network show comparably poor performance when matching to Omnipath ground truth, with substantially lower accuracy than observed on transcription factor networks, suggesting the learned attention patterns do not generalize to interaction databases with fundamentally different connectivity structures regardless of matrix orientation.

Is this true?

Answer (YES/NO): NO